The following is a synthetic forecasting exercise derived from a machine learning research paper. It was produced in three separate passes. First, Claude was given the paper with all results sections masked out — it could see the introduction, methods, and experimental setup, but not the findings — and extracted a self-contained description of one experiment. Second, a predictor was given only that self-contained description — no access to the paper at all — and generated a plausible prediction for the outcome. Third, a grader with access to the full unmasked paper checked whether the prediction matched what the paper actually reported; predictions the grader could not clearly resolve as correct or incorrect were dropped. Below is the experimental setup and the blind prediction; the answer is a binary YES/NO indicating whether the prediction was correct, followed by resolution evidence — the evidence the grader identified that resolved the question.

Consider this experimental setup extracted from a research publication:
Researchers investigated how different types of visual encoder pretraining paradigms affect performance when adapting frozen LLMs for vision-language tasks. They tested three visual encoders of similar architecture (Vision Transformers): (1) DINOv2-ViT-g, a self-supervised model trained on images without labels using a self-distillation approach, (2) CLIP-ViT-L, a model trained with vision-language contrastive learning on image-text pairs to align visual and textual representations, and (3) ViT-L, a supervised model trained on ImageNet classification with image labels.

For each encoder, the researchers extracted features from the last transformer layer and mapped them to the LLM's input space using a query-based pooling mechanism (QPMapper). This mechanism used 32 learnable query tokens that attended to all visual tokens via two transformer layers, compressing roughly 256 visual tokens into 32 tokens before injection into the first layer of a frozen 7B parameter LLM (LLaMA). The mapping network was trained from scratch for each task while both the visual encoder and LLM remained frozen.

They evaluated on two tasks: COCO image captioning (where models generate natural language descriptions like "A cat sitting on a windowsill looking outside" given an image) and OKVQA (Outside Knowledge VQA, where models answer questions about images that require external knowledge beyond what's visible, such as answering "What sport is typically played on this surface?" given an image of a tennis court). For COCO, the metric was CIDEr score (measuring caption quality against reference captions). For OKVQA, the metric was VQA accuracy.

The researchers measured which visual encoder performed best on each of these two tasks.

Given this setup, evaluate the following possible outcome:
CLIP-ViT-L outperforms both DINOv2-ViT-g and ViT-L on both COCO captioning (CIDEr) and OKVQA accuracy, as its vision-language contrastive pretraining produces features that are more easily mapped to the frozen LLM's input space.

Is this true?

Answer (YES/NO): YES